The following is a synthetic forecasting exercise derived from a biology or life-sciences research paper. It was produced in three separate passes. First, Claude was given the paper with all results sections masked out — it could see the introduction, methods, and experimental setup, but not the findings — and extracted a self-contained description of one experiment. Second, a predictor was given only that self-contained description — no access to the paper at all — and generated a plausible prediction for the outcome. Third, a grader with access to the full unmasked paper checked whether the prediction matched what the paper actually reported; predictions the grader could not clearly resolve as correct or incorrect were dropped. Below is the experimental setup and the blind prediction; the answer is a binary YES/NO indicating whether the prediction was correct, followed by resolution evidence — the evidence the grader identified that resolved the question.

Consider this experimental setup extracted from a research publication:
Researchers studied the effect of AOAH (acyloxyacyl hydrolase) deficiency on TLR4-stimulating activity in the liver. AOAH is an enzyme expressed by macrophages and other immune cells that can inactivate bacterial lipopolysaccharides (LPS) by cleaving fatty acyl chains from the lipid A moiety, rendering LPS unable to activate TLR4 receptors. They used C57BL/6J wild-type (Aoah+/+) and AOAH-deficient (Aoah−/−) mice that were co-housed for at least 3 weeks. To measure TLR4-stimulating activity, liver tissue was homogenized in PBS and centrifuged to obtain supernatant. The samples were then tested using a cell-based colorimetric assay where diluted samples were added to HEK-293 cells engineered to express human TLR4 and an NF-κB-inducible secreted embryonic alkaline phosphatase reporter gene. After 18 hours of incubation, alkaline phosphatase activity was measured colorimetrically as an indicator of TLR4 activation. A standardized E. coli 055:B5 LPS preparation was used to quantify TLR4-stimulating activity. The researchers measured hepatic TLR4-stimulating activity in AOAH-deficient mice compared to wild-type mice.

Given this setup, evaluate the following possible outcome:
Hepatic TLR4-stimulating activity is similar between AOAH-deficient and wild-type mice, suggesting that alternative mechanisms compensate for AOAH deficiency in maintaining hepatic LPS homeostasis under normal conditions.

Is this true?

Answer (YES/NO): NO